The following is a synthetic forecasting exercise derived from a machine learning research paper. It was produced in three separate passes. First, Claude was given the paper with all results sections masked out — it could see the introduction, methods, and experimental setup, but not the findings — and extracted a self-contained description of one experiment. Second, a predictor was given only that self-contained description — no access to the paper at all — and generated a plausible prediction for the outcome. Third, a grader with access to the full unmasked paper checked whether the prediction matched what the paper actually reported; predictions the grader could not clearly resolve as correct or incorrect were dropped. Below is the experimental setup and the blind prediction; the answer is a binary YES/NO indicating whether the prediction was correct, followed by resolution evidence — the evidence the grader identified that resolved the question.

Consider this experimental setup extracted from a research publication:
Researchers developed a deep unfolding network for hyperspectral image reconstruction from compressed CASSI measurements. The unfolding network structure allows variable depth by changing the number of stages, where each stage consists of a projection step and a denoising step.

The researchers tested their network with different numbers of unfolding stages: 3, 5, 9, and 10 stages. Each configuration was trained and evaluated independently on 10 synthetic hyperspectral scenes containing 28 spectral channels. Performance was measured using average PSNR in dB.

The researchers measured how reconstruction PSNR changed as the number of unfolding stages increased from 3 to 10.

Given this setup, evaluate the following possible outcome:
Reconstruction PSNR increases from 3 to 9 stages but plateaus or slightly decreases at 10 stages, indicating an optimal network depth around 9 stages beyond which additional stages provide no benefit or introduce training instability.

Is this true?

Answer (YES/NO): NO